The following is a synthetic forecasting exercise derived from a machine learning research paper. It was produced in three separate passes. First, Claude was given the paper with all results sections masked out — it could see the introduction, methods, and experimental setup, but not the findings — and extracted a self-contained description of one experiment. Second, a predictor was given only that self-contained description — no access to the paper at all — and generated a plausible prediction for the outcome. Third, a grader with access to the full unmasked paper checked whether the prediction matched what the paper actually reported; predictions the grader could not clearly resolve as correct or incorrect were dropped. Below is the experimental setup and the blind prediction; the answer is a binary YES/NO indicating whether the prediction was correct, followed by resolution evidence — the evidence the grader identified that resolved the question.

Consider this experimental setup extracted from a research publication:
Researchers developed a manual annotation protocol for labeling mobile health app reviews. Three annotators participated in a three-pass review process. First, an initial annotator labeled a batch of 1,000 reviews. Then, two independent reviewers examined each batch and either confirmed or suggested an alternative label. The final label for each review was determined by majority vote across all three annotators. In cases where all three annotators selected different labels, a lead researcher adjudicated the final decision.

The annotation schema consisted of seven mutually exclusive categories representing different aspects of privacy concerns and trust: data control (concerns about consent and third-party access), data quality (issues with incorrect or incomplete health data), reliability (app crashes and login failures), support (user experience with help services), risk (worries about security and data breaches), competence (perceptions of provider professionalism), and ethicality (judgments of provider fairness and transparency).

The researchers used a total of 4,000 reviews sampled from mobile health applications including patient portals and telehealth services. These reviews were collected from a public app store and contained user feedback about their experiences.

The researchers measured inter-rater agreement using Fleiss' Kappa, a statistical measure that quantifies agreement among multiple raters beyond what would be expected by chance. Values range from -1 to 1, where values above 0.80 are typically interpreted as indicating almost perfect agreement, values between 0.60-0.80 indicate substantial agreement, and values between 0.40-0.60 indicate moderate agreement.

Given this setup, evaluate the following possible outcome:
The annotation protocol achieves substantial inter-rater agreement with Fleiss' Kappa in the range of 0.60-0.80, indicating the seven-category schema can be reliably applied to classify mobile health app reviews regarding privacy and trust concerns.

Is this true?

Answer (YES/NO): NO